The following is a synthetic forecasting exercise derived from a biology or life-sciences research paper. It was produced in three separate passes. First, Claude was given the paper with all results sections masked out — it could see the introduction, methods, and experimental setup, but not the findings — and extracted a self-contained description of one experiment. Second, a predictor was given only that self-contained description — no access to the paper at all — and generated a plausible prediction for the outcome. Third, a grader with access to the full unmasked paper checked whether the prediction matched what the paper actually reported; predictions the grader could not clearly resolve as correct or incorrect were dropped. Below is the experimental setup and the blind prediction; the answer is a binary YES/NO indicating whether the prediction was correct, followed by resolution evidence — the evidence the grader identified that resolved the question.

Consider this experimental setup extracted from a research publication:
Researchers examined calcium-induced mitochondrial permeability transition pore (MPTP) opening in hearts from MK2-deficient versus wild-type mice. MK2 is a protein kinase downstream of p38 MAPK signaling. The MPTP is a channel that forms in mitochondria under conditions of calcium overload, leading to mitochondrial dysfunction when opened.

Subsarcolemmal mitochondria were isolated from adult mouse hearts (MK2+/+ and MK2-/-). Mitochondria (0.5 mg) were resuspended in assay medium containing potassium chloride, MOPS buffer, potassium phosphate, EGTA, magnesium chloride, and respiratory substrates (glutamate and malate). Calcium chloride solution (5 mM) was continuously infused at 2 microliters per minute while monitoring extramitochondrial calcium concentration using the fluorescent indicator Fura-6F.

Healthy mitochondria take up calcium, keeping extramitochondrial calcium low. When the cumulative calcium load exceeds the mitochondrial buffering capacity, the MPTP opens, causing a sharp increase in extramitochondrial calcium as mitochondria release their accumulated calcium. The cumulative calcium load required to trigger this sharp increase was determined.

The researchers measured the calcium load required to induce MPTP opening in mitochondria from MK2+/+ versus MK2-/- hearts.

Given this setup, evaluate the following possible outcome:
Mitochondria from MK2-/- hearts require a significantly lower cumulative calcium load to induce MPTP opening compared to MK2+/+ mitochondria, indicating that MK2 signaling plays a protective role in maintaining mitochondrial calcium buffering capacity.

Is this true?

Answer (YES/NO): NO